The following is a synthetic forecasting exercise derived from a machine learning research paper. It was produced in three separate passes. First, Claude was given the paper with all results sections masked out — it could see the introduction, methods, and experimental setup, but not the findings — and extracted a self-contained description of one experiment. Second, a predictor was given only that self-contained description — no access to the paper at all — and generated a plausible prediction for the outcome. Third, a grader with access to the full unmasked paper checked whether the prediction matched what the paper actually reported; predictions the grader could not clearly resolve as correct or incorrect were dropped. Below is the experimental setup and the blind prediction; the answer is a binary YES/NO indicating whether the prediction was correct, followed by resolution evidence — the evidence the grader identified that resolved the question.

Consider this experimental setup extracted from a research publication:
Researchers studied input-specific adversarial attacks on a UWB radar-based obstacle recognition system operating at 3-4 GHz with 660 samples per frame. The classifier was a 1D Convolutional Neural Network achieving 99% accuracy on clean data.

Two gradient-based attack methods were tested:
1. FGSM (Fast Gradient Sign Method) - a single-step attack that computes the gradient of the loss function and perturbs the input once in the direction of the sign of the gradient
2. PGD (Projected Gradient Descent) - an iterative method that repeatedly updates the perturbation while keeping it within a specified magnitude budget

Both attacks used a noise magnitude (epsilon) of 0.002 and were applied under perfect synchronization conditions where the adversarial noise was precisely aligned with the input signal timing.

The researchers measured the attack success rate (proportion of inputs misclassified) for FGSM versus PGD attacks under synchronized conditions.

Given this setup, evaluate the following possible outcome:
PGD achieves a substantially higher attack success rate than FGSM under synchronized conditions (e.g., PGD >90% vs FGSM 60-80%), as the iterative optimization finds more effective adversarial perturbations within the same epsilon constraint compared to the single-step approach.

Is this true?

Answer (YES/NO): NO